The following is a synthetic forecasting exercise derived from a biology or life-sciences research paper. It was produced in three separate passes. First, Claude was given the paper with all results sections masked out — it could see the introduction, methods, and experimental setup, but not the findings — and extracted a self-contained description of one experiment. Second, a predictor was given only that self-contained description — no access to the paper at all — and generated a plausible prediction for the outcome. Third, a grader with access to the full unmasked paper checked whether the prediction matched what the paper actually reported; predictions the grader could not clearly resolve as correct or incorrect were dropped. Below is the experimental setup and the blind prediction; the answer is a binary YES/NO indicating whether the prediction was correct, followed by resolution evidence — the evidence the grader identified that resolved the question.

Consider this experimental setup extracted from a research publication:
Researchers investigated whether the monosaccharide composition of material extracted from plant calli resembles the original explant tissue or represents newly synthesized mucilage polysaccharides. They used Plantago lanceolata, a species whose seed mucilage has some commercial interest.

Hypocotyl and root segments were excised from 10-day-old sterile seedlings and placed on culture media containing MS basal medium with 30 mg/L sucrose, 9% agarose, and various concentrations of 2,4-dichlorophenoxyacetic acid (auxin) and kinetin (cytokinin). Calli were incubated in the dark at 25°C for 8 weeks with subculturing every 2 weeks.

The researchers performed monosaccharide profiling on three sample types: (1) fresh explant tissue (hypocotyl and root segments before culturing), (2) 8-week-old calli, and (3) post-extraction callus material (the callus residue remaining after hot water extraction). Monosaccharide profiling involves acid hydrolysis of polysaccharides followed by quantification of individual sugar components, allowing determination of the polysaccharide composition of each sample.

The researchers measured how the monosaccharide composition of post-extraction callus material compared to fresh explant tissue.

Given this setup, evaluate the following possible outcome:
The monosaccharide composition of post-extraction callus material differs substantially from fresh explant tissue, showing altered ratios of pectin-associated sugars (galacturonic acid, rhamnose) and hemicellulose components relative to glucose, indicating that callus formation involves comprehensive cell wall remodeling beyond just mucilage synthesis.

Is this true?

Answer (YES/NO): NO